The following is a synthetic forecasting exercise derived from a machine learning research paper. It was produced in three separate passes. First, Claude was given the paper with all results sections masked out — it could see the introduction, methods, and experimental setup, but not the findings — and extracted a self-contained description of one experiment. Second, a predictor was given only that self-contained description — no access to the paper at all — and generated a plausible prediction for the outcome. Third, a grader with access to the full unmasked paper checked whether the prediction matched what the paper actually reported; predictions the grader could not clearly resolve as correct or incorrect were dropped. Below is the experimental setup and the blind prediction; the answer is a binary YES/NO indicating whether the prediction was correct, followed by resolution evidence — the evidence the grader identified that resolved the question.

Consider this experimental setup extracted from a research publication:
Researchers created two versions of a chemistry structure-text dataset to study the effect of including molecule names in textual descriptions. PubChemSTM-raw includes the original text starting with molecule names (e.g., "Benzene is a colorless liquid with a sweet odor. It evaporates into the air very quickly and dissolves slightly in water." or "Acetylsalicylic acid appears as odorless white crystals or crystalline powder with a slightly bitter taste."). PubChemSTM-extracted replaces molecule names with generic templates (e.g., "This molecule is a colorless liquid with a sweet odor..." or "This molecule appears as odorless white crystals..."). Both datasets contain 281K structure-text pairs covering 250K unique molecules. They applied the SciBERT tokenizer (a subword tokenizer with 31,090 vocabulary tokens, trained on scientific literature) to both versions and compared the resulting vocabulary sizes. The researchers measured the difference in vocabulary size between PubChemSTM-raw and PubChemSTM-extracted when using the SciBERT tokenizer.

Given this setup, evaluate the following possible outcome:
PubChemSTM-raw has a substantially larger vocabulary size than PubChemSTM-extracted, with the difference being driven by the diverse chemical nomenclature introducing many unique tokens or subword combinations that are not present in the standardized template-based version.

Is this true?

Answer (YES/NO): NO